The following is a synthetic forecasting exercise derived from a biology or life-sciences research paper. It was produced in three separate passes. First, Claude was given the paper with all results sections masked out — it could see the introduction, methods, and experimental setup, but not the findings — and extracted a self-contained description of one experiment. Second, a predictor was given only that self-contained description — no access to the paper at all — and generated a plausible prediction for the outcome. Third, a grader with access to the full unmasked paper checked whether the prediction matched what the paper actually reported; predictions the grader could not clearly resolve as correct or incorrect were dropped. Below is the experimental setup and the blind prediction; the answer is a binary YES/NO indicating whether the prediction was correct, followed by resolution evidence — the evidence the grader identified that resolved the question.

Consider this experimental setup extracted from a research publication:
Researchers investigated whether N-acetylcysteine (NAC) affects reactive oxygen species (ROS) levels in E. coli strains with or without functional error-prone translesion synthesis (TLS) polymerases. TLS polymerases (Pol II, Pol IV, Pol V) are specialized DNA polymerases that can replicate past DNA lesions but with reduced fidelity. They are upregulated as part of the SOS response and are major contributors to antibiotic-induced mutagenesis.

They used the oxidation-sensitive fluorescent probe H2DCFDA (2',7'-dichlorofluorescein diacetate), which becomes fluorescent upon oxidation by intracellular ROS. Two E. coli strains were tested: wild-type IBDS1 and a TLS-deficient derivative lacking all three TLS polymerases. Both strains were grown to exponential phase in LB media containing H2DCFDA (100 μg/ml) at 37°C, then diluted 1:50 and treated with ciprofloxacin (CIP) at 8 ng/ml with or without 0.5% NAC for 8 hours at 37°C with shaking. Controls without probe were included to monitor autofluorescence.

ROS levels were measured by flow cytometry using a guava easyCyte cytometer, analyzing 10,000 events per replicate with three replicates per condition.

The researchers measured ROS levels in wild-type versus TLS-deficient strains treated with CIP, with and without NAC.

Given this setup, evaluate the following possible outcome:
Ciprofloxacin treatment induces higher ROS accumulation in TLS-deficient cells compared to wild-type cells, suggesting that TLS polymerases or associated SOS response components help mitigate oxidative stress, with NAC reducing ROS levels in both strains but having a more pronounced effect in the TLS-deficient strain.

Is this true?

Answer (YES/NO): NO